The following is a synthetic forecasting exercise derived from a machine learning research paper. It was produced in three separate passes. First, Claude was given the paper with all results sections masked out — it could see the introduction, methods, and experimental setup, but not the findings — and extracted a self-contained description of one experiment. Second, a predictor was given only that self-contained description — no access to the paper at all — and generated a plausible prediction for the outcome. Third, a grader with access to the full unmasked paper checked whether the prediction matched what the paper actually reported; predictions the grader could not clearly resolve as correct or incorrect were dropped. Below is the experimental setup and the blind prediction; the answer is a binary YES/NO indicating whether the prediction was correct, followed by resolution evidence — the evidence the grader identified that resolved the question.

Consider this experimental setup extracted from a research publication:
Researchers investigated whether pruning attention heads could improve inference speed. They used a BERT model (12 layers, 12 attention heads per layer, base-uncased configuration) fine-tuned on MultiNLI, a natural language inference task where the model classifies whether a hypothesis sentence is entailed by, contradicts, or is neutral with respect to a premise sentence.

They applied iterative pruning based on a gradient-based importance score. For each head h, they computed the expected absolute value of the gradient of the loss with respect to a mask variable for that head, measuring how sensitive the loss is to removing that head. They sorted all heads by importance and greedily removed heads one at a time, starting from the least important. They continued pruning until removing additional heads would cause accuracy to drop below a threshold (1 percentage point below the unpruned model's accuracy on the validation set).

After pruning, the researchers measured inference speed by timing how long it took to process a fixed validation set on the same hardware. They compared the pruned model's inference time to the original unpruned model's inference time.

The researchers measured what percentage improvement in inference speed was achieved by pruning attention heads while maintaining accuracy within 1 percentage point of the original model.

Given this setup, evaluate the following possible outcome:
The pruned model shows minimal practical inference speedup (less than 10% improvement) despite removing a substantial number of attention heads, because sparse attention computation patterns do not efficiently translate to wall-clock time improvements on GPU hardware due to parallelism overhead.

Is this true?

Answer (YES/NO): NO